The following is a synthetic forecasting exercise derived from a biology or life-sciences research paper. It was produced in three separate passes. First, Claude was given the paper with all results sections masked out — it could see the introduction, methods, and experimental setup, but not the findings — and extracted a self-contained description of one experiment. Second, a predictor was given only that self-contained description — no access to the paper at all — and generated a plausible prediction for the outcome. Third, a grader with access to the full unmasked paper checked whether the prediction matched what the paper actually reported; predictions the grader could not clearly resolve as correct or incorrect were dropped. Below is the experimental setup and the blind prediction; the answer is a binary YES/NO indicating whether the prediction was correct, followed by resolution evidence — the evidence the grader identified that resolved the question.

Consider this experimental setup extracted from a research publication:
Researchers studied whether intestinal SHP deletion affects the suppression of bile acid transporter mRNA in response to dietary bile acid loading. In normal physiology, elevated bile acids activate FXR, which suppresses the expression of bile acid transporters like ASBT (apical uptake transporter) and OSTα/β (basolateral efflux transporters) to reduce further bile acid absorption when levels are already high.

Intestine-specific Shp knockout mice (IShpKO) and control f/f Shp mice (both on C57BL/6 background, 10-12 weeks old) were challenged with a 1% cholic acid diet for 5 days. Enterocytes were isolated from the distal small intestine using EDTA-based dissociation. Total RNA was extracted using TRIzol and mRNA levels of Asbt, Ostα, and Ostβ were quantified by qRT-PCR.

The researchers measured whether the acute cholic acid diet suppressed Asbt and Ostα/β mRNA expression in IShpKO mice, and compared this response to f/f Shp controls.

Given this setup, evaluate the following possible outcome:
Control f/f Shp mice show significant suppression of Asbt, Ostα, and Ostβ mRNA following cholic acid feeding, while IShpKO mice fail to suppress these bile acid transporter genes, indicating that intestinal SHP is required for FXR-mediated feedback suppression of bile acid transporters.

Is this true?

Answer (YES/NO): NO